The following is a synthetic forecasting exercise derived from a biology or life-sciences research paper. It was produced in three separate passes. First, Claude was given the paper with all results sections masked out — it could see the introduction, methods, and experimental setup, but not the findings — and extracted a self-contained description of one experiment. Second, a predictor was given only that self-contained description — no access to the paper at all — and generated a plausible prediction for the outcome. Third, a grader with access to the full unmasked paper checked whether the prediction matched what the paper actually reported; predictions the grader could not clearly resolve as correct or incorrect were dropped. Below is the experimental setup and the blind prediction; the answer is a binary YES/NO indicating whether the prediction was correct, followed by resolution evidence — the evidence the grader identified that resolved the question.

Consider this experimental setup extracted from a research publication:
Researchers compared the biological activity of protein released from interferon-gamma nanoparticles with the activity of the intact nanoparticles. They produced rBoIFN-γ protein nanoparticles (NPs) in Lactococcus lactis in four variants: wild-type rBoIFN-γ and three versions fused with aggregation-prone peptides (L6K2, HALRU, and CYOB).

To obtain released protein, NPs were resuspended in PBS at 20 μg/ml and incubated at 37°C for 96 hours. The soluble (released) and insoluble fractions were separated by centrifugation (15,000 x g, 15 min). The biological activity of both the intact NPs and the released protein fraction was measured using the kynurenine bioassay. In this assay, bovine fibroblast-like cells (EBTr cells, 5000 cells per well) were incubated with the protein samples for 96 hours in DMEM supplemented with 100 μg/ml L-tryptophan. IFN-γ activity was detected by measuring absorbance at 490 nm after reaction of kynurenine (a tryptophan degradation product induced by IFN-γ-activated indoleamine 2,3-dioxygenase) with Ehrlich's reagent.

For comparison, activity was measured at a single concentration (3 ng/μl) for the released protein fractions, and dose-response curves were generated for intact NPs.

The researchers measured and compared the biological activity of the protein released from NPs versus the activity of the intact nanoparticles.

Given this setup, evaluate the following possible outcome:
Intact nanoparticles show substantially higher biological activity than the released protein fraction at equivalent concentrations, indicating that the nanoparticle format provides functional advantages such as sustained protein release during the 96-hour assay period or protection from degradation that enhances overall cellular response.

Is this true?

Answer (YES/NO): NO